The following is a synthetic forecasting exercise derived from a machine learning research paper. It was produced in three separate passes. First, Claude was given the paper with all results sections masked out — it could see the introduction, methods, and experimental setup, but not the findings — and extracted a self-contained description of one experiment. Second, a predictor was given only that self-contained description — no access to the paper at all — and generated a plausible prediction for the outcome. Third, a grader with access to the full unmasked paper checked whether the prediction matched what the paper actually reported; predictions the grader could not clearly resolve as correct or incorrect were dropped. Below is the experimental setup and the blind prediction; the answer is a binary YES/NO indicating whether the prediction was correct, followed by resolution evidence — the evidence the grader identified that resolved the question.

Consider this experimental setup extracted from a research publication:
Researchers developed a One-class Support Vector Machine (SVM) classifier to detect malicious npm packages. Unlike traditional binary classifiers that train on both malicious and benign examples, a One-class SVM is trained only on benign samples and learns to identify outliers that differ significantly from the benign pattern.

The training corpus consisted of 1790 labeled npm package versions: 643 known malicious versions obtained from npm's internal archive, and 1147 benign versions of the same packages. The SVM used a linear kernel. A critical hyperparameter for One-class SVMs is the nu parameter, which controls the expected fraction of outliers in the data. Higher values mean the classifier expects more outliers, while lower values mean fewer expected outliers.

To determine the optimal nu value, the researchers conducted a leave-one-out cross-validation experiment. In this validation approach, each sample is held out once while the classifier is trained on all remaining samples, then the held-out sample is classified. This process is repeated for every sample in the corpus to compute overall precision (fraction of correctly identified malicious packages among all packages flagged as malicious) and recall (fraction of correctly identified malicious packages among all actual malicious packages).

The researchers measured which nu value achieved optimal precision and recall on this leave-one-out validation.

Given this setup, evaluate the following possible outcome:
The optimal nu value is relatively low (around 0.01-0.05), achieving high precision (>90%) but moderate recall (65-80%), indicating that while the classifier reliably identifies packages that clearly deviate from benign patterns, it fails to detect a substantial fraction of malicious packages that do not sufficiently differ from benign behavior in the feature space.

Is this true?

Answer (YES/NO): NO